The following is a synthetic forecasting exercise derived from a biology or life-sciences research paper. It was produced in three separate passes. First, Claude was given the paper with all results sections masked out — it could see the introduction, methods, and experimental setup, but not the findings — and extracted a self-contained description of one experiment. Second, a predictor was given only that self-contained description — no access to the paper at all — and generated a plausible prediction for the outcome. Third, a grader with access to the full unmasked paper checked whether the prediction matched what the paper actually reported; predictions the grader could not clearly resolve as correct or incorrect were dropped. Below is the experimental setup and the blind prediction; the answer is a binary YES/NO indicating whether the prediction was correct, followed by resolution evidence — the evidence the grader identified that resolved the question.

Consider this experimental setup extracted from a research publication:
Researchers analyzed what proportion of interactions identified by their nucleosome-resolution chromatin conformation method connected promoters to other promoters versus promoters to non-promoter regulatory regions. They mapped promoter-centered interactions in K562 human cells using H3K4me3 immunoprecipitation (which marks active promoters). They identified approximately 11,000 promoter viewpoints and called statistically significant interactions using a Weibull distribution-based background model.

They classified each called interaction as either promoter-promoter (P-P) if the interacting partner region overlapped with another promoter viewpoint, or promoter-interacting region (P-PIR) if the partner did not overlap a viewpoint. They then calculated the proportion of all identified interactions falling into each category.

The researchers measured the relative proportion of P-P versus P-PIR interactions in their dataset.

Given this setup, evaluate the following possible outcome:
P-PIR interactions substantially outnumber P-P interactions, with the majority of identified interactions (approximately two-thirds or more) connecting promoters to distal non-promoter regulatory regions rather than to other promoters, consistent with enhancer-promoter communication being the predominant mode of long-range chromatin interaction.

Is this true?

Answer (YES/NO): NO